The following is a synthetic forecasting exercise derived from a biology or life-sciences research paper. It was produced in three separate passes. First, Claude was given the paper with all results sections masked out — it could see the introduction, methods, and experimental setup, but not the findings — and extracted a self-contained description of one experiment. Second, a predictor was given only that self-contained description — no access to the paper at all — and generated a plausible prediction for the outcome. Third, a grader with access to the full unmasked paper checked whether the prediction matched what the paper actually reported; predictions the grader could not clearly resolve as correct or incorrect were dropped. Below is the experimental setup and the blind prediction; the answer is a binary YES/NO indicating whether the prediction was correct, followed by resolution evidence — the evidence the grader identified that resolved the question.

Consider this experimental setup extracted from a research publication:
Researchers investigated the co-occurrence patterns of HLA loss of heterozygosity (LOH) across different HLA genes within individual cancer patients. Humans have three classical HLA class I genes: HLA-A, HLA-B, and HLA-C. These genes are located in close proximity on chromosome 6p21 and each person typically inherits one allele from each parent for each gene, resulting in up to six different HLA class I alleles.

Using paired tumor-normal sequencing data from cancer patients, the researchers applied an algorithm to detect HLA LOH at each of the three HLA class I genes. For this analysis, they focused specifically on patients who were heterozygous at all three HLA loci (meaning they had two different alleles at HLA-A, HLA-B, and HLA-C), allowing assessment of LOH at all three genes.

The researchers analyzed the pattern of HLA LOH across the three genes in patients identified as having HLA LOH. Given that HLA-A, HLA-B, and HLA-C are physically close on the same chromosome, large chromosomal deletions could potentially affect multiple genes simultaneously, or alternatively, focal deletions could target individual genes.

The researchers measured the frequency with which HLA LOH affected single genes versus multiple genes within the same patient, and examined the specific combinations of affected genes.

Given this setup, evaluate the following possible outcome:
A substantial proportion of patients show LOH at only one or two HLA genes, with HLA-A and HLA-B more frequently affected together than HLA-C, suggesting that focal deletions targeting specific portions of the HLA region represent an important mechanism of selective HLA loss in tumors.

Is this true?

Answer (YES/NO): NO